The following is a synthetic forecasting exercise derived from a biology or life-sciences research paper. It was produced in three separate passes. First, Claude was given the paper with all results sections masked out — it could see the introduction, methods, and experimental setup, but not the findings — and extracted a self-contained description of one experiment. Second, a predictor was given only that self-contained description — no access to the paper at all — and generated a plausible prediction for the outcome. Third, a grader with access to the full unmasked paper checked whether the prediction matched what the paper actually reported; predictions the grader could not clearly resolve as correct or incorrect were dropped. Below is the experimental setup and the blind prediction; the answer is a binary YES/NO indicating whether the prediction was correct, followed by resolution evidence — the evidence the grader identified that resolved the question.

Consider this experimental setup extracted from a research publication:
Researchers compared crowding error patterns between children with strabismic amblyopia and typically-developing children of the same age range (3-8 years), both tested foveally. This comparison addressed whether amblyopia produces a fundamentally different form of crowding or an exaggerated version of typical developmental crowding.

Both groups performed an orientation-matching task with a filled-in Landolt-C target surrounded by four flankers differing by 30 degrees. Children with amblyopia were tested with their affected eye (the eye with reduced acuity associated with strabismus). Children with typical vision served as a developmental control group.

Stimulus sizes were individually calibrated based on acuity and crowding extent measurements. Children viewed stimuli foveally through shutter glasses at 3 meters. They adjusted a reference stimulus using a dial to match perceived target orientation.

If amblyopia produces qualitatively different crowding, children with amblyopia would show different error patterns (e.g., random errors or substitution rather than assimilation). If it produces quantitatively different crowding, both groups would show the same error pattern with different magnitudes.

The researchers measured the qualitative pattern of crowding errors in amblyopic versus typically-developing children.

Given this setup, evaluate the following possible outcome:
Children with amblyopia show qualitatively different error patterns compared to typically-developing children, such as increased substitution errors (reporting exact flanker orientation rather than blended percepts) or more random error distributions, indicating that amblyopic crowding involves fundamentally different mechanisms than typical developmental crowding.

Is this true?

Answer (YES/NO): NO